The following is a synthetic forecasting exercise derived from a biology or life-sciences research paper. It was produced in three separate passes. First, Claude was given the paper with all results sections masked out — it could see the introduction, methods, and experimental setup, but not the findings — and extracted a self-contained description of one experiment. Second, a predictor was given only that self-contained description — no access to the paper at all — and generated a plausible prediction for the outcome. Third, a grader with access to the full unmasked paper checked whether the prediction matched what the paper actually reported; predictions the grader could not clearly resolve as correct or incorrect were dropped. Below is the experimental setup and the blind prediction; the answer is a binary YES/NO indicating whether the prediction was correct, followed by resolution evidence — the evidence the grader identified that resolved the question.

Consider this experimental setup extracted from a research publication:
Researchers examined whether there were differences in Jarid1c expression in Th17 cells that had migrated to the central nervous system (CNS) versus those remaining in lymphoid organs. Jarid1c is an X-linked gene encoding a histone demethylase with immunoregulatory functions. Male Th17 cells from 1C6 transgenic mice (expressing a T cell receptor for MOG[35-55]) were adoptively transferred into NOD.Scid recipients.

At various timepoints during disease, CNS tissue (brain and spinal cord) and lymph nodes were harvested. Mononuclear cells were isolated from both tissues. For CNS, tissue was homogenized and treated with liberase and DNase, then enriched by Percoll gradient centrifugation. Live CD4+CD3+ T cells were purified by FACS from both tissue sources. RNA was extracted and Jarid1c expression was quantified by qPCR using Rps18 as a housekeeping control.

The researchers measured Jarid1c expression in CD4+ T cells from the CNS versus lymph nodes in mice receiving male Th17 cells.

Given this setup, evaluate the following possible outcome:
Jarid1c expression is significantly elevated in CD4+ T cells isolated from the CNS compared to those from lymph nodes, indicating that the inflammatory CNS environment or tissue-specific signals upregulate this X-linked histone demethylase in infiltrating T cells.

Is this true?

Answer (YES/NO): NO